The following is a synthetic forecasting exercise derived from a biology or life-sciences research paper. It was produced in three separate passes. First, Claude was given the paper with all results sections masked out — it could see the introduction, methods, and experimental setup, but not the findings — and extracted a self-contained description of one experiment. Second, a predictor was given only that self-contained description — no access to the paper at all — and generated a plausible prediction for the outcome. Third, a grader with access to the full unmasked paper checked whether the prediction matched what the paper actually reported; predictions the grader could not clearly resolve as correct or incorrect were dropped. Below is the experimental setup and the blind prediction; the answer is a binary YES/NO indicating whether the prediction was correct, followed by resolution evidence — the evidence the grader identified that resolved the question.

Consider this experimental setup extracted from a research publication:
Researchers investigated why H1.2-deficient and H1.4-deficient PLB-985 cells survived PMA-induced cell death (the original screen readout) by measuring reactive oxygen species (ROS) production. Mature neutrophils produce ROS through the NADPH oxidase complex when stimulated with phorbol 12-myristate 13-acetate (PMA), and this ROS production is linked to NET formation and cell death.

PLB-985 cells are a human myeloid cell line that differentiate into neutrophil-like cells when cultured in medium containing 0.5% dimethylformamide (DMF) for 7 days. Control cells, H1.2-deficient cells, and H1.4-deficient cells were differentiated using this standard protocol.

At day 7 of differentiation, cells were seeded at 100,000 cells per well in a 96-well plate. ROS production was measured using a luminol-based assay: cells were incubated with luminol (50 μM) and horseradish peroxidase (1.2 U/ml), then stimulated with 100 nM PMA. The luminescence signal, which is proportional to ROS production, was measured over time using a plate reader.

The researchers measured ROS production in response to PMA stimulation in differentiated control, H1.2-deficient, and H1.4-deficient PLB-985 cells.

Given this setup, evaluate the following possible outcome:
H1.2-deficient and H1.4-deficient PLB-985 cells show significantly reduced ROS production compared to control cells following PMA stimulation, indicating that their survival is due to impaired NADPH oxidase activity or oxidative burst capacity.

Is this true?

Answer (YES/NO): YES